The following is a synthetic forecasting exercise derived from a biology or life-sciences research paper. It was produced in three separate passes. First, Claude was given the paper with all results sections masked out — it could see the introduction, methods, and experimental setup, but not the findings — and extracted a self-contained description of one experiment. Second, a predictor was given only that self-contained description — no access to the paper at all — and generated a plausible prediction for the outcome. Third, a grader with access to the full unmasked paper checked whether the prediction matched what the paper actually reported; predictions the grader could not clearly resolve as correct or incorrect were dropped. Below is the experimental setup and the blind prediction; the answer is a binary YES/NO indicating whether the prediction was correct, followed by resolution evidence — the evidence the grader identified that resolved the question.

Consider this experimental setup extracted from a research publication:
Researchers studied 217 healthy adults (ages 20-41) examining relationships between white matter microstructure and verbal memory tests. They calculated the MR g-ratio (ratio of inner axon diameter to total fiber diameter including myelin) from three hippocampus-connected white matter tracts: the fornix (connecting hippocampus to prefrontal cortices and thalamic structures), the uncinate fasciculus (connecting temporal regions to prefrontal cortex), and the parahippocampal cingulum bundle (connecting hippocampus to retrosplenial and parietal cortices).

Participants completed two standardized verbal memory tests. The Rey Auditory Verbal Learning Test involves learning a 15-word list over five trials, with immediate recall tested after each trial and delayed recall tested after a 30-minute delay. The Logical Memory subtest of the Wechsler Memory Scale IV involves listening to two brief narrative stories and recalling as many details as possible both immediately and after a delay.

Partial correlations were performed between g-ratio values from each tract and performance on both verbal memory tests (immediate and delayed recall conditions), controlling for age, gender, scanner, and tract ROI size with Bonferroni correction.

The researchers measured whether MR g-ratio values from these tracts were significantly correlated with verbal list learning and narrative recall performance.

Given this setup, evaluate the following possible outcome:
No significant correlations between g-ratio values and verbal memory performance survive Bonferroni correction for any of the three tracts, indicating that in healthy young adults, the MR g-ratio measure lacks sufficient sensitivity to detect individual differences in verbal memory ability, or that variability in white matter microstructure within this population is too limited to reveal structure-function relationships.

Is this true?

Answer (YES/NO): NO